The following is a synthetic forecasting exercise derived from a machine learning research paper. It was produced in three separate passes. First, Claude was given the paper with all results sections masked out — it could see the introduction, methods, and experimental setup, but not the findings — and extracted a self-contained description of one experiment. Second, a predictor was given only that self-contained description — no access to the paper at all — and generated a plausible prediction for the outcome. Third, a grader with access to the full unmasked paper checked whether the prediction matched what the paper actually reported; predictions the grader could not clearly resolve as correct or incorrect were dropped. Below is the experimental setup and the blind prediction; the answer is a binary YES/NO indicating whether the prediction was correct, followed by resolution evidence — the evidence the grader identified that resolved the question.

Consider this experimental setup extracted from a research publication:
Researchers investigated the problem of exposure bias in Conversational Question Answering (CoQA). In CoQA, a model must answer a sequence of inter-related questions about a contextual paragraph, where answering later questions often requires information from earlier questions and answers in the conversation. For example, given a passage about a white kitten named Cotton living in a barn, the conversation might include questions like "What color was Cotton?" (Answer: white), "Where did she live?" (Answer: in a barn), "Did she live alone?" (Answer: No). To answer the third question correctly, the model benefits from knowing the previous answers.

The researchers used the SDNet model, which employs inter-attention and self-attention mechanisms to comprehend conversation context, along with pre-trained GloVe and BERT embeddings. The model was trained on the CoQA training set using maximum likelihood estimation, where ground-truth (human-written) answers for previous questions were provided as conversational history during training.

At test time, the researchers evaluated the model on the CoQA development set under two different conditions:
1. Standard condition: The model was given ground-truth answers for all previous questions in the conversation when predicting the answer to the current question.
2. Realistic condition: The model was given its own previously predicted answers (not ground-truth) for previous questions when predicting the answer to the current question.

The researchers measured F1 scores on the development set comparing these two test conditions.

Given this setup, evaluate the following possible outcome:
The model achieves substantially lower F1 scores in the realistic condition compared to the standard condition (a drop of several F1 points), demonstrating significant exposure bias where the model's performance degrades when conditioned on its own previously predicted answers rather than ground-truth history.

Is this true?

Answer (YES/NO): YES